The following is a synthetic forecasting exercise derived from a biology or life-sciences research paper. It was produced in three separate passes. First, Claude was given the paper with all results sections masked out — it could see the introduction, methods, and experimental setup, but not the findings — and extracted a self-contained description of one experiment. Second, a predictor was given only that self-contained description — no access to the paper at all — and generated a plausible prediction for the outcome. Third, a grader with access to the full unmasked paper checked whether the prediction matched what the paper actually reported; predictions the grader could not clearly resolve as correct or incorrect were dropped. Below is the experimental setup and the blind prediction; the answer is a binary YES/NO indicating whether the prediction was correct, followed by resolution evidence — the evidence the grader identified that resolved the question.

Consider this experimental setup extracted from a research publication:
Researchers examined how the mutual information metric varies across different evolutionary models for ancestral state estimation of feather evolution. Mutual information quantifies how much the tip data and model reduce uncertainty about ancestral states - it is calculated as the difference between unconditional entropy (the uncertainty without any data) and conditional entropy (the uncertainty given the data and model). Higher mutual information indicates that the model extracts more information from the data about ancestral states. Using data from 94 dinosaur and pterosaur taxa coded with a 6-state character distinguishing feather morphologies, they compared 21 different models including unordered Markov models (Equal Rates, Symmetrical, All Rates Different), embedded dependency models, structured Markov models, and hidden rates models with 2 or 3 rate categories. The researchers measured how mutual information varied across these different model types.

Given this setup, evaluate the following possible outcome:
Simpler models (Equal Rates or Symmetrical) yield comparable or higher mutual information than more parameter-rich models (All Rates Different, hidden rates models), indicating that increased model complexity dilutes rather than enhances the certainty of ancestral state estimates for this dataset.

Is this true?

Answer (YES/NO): YES